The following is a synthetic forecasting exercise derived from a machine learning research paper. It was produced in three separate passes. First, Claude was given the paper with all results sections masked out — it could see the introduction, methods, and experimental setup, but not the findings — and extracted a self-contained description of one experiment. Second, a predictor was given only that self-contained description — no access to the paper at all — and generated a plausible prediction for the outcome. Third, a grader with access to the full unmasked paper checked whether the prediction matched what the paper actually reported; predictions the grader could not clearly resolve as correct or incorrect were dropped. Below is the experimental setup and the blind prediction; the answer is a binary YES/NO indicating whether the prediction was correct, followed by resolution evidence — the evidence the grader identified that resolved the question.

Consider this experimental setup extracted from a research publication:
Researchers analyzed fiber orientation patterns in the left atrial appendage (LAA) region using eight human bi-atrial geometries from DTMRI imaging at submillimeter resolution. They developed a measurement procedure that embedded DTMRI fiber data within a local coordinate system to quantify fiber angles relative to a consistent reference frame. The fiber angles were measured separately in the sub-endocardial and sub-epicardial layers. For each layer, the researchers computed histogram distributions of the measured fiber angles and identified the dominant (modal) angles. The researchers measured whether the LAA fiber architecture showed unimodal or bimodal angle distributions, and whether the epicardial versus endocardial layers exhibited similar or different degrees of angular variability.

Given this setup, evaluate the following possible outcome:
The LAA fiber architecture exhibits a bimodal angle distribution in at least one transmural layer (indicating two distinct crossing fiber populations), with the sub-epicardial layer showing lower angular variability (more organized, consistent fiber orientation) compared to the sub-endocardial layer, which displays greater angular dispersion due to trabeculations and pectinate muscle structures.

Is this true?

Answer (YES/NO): NO